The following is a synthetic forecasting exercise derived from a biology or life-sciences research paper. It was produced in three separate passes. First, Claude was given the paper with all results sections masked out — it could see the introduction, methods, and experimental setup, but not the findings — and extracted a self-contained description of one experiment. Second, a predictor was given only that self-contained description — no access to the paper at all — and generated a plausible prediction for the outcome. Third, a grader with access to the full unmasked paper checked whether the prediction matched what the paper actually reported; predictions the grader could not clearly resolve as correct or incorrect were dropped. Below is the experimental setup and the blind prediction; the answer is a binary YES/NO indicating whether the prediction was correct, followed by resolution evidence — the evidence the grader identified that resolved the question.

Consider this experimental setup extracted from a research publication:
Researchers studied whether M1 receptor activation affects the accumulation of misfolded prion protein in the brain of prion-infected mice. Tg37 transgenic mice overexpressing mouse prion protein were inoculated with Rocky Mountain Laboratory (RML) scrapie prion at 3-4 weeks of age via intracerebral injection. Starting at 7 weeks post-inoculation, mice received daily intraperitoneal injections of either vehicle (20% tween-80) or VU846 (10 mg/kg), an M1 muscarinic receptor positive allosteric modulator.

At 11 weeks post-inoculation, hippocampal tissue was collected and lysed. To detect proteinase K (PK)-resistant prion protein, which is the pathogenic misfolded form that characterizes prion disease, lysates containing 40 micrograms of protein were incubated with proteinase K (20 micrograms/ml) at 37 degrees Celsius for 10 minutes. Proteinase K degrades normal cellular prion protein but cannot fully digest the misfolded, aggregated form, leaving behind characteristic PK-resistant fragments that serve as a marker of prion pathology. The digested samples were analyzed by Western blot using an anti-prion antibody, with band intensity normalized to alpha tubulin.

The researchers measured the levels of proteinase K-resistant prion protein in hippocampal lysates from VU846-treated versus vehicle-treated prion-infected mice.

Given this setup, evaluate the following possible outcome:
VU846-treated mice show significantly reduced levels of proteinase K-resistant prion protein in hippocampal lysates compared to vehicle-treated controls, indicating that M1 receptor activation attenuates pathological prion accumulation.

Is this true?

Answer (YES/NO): YES